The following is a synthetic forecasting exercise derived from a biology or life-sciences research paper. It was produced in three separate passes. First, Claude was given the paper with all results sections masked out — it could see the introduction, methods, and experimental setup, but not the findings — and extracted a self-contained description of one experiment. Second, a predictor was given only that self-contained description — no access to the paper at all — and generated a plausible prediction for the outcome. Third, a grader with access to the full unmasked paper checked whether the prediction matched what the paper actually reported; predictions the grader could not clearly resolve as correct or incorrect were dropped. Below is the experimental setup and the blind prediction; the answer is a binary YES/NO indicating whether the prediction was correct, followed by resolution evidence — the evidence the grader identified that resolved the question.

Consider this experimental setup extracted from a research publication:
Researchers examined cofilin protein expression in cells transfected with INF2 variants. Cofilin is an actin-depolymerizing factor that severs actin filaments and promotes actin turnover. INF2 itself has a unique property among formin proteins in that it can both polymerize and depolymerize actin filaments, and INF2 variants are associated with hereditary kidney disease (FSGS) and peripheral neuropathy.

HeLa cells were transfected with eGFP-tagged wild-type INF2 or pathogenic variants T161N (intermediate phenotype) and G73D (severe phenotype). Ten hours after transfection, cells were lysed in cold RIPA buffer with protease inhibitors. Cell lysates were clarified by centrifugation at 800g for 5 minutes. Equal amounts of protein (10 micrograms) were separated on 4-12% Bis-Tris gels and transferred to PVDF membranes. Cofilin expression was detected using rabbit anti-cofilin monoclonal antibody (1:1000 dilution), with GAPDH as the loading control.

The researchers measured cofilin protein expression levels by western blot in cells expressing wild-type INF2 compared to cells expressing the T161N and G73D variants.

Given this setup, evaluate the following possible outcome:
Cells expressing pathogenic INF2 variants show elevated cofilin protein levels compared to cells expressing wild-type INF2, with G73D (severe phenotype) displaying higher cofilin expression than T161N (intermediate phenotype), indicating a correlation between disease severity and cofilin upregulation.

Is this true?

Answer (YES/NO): NO